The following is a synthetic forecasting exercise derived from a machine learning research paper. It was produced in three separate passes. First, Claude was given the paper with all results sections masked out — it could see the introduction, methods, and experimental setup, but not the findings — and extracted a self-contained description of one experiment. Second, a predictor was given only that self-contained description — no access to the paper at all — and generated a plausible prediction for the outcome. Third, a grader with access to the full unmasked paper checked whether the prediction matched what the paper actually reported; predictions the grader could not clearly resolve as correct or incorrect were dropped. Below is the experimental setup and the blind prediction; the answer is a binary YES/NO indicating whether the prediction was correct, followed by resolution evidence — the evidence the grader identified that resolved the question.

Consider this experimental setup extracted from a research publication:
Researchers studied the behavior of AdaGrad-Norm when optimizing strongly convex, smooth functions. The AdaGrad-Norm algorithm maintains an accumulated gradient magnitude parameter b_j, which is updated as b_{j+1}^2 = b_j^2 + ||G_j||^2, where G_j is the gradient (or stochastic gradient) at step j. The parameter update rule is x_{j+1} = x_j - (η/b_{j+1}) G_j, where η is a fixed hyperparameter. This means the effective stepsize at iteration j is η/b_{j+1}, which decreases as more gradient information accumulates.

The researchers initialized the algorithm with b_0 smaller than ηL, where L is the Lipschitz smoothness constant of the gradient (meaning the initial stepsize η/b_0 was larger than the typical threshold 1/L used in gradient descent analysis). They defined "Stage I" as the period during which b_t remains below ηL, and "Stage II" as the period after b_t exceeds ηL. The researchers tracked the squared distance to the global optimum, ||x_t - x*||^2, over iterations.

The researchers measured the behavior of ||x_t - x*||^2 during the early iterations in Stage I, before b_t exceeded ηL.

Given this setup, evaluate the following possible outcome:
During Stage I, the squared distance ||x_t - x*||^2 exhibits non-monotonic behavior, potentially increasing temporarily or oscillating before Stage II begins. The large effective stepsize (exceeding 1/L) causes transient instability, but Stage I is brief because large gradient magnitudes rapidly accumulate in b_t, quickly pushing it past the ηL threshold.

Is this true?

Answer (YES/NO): YES